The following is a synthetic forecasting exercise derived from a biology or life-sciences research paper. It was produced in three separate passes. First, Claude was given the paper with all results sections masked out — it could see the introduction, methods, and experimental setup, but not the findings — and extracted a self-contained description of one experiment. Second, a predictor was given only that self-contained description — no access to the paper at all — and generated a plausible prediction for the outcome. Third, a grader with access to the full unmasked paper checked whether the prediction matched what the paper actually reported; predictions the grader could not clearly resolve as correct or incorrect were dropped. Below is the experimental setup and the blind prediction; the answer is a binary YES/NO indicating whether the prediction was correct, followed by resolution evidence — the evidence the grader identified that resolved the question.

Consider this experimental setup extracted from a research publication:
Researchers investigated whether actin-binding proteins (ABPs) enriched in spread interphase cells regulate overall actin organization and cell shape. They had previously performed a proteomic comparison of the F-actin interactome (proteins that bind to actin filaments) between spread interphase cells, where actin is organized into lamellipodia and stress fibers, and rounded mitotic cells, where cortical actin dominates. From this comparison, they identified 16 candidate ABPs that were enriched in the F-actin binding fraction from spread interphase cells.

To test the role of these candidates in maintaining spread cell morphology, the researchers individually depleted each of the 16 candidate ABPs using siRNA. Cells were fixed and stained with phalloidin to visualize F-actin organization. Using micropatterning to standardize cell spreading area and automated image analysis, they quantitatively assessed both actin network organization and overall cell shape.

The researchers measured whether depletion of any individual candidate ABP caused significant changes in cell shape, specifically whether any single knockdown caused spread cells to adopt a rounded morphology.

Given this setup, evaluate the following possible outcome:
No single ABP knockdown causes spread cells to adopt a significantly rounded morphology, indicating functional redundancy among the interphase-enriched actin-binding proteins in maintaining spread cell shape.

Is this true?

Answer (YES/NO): YES